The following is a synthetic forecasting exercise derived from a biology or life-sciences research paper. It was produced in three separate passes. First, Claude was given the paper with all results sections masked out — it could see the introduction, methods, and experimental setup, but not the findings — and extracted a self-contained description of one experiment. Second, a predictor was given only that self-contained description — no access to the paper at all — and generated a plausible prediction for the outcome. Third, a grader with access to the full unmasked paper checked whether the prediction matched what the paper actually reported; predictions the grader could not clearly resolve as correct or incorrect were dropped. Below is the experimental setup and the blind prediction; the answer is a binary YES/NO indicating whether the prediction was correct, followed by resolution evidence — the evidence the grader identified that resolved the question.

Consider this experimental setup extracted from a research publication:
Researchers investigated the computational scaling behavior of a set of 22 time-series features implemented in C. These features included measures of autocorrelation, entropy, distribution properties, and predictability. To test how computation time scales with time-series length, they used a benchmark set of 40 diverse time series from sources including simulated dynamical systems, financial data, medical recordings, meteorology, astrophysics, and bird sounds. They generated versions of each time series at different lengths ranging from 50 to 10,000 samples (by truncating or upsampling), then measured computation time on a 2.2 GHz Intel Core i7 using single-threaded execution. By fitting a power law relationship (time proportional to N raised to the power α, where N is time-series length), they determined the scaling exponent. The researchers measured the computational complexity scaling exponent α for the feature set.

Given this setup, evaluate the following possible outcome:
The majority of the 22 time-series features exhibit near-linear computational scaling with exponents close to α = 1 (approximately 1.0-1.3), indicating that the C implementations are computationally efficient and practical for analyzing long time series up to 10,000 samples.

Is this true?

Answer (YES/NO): YES